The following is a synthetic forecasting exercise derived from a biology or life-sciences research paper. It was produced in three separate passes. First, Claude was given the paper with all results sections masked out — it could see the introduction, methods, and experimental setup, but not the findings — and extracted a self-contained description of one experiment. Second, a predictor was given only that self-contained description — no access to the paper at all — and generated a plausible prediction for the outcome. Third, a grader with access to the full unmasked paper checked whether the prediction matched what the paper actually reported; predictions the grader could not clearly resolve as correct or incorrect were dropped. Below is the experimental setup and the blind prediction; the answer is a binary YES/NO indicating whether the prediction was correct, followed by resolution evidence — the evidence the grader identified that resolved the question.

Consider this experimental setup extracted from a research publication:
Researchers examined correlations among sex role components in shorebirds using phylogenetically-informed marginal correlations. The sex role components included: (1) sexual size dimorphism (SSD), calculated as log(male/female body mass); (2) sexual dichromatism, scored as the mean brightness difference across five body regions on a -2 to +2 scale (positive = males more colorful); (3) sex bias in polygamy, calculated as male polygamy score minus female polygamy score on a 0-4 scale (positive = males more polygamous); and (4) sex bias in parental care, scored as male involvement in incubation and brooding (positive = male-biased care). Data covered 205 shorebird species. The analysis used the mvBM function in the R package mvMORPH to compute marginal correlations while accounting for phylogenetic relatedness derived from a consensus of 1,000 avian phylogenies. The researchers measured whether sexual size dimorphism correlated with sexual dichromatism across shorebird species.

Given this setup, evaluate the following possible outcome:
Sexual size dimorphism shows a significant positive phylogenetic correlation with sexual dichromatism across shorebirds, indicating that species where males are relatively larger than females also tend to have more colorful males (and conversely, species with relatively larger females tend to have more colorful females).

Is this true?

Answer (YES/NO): YES